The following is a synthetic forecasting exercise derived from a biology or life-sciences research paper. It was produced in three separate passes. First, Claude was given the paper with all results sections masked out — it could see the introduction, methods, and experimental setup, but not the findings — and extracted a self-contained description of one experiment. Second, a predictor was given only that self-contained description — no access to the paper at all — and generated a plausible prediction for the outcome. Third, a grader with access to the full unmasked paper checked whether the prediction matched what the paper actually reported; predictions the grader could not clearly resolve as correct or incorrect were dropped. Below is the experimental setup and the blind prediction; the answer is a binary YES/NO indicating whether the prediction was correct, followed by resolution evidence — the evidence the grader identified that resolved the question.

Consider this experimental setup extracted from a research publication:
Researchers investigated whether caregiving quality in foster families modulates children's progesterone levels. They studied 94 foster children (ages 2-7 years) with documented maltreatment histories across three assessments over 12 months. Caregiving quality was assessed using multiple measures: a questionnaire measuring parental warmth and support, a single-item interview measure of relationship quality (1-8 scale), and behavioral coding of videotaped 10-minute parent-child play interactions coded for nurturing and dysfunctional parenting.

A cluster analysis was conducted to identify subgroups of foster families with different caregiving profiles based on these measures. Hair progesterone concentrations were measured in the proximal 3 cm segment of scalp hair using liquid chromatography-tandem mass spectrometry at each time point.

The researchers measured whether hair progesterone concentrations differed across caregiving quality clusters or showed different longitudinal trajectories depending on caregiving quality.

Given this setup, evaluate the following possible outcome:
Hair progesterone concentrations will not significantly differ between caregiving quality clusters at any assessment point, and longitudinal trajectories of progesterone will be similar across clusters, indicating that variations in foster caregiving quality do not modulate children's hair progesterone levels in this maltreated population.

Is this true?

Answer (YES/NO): YES